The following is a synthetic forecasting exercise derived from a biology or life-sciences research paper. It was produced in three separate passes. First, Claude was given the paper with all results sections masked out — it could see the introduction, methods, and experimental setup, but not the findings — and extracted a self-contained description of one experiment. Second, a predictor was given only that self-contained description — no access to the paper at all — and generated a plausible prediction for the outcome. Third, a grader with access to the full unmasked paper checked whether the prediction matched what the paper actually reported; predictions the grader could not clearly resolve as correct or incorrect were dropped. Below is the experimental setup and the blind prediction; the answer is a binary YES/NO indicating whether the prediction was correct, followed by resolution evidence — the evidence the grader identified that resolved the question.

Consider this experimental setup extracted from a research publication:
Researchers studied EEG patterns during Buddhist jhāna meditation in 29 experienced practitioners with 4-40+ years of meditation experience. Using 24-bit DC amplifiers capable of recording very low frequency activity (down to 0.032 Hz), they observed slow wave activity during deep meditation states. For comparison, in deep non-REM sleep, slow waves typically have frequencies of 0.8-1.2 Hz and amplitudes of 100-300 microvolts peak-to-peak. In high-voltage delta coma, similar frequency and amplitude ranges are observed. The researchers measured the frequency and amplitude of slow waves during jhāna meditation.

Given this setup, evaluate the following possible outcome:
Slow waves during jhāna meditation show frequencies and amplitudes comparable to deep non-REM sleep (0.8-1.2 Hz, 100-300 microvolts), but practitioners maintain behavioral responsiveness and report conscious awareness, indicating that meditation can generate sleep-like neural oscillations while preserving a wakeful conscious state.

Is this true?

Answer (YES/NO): NO